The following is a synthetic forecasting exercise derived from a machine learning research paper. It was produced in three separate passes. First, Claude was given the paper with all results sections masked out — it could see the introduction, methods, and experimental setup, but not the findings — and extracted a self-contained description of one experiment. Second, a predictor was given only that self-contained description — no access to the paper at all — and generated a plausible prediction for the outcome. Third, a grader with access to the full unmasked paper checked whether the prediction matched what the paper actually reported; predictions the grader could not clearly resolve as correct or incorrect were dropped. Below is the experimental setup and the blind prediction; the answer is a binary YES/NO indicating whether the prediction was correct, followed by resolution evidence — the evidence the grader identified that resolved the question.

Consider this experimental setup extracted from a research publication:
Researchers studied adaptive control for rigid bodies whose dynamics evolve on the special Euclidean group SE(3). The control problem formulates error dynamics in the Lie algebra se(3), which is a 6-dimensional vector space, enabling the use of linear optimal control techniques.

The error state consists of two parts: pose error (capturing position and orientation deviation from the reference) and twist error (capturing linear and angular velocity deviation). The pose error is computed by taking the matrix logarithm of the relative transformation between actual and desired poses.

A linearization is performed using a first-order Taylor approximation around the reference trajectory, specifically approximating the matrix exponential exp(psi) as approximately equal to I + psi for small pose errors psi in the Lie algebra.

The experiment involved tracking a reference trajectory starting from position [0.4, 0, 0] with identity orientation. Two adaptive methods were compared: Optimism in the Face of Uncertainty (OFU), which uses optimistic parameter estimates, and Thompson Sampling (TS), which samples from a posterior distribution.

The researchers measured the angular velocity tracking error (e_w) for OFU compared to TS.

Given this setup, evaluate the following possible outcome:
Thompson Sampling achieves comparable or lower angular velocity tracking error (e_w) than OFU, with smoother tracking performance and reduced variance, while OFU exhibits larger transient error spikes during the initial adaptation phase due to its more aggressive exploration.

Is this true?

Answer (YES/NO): NO